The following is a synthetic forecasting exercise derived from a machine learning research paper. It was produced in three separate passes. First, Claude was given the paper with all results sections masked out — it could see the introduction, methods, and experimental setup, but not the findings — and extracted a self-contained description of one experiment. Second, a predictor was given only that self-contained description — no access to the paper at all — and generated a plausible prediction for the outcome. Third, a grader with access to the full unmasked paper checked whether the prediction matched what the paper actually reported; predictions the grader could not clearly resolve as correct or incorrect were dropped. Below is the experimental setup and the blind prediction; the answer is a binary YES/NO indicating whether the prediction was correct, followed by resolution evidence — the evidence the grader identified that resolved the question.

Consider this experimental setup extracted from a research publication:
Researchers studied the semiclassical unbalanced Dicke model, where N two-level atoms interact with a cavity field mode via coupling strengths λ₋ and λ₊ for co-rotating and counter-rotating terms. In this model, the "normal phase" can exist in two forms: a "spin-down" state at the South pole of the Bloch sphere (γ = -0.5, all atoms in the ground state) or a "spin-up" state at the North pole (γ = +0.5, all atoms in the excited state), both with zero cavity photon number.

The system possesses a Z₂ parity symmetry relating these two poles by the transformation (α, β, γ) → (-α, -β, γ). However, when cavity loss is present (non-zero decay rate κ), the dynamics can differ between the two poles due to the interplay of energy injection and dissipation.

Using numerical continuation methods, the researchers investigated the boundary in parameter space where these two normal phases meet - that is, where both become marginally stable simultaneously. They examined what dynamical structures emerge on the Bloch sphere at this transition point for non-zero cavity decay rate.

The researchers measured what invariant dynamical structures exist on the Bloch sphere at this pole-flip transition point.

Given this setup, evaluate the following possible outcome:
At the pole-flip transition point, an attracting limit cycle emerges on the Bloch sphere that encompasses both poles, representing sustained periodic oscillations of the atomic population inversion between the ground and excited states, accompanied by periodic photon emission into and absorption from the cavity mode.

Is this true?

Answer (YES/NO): NO